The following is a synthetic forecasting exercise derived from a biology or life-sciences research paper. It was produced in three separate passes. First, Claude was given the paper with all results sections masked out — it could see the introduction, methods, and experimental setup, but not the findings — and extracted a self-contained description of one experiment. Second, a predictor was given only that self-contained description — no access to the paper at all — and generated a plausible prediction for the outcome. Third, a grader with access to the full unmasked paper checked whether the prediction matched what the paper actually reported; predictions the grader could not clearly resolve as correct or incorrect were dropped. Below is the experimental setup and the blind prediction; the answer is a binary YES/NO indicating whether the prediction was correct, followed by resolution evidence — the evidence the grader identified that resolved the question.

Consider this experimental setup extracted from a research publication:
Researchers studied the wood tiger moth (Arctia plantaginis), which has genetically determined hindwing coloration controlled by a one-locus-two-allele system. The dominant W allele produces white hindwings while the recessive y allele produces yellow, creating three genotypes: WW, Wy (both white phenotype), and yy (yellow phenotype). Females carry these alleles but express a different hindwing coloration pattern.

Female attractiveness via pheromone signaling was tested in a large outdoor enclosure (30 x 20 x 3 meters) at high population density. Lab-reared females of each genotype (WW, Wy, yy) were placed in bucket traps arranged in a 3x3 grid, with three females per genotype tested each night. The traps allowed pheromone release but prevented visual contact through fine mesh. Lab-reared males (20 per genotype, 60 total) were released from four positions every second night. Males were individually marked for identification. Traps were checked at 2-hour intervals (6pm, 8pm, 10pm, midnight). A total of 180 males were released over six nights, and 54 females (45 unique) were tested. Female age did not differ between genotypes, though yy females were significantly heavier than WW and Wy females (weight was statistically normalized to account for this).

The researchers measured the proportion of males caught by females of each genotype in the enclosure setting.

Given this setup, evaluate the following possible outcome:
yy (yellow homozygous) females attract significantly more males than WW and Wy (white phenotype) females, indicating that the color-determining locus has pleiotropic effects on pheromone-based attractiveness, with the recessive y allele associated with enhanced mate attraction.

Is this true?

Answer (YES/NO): YES